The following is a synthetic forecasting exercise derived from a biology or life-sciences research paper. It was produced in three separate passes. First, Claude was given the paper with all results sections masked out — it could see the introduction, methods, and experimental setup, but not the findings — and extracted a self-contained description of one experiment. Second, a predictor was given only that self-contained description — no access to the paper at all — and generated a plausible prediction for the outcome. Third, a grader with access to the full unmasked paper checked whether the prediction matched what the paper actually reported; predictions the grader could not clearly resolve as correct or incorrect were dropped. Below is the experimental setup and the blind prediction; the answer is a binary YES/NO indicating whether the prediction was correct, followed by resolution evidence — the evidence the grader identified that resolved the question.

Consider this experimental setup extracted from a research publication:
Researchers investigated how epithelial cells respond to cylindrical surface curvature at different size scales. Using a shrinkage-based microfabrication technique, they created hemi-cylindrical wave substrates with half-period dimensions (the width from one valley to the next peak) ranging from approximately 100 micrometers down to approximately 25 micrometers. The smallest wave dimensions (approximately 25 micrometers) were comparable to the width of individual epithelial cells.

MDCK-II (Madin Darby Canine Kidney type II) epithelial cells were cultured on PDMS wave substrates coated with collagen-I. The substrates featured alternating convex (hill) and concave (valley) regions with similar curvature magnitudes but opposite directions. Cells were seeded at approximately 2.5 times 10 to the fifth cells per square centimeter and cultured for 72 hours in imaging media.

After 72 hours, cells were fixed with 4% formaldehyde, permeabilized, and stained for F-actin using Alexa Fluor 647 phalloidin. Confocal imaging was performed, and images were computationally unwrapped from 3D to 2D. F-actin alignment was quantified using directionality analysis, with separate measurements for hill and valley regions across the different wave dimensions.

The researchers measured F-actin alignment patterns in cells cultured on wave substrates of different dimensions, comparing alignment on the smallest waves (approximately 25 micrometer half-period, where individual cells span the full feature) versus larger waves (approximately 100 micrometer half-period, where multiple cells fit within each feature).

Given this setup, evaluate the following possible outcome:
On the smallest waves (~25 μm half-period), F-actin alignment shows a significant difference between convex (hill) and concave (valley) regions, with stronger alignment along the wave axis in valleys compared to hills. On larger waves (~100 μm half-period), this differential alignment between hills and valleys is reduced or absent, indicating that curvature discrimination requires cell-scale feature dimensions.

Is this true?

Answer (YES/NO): NO